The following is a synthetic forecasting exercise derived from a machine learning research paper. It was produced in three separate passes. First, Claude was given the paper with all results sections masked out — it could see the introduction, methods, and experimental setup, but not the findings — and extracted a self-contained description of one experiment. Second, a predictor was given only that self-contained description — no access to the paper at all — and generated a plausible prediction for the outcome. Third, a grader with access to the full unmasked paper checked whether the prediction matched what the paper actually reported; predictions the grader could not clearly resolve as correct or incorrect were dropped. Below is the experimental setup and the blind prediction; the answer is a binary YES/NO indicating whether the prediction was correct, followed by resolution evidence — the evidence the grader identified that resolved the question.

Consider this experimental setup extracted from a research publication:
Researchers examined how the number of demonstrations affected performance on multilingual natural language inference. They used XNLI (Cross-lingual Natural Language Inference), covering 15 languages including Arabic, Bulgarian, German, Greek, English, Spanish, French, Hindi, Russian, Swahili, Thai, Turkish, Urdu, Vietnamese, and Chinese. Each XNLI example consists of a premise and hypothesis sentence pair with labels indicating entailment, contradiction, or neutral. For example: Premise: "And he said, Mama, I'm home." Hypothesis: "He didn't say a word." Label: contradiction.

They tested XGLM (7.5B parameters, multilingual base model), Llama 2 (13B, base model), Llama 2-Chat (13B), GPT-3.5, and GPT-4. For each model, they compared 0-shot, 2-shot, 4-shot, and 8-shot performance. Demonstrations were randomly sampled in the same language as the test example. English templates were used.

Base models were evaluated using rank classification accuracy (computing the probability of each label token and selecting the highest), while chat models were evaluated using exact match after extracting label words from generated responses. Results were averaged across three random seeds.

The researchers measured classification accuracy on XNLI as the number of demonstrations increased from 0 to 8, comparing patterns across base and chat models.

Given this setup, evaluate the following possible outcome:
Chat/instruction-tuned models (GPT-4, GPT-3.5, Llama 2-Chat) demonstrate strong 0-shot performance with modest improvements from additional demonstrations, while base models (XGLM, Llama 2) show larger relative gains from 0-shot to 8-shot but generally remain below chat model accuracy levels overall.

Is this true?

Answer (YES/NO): NO